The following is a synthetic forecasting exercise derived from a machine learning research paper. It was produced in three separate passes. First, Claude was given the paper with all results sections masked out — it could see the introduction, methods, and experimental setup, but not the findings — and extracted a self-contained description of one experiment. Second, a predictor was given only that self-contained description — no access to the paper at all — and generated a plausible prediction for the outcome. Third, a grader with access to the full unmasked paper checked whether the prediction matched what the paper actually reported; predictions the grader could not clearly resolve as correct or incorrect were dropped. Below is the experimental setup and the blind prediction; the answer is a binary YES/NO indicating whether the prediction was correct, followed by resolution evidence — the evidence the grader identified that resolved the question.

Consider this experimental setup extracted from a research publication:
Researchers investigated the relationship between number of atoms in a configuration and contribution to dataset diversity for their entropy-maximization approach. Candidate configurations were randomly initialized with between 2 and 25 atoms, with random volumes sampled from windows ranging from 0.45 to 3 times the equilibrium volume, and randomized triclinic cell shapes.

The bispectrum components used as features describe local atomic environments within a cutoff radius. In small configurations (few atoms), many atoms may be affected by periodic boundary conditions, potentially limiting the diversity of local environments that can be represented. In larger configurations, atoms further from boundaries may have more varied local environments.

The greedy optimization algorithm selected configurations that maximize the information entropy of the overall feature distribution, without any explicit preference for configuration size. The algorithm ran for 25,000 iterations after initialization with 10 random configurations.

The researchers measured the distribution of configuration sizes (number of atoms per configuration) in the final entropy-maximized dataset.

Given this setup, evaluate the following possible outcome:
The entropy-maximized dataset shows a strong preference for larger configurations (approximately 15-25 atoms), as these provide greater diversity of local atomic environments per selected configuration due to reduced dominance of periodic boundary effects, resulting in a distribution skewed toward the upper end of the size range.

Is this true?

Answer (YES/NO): NO